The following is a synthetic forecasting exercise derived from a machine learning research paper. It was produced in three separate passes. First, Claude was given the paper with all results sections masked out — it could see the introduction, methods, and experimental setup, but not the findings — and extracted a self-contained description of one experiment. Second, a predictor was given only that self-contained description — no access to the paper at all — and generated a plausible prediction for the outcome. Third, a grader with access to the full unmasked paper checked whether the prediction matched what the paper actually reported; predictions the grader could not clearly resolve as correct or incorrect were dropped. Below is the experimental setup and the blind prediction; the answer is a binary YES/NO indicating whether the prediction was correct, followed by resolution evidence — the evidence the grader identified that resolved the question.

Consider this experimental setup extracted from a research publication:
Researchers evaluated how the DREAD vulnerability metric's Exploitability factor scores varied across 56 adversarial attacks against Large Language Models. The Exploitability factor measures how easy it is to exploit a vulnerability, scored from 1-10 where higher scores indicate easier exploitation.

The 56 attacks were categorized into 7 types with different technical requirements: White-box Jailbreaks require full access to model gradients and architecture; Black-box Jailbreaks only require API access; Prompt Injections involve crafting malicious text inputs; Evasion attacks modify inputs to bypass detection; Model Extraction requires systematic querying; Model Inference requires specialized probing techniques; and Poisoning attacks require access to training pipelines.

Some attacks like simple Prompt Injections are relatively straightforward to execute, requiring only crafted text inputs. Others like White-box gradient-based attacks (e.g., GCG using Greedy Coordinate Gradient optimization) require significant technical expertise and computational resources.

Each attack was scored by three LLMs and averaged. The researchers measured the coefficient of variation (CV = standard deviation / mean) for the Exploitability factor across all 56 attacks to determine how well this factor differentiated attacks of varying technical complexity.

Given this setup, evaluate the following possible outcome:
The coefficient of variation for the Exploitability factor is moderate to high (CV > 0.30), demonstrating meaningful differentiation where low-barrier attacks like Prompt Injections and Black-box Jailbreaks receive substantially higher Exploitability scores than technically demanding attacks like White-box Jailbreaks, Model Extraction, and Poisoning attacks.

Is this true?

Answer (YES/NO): NO